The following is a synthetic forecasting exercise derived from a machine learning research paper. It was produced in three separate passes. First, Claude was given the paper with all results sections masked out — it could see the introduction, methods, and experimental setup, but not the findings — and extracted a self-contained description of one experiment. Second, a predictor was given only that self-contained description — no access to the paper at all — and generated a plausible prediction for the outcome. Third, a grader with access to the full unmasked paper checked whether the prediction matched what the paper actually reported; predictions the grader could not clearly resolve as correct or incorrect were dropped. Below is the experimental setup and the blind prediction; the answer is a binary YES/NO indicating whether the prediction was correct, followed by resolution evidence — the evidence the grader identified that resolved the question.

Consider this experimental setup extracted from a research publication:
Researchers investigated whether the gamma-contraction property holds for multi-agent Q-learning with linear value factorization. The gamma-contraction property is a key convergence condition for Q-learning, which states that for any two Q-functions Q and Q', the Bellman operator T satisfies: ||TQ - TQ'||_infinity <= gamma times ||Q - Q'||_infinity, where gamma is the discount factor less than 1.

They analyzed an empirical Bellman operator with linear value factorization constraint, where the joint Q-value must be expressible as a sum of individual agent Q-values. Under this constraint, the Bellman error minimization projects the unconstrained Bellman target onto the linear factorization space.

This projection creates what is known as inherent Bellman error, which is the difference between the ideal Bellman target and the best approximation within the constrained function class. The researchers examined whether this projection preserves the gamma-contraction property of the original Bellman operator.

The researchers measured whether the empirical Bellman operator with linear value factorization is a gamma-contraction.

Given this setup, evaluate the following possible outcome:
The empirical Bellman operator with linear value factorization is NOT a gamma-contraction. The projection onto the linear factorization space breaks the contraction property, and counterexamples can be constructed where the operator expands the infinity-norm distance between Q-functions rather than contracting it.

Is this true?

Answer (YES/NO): YES